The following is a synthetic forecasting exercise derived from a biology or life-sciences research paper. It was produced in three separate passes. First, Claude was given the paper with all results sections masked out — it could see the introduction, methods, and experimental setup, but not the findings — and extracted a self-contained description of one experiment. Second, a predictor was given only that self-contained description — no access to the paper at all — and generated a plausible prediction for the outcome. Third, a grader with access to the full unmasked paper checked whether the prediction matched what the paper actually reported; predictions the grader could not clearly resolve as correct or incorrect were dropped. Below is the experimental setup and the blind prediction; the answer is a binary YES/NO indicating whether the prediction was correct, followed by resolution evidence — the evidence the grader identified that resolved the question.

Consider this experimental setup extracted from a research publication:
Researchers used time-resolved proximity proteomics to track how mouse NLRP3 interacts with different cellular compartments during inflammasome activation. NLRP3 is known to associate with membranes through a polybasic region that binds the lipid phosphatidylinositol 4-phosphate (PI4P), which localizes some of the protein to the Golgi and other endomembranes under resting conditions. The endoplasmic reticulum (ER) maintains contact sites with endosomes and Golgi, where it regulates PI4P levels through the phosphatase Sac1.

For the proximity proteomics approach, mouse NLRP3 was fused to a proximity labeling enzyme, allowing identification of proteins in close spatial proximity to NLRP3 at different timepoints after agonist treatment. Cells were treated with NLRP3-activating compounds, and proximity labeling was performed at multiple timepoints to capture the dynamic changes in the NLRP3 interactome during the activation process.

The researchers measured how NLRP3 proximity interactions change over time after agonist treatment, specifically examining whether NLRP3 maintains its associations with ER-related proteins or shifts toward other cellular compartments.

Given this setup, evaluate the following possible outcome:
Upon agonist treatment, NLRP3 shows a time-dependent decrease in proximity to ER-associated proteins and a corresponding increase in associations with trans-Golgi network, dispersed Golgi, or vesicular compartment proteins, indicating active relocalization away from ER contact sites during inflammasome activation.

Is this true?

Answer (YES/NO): YES